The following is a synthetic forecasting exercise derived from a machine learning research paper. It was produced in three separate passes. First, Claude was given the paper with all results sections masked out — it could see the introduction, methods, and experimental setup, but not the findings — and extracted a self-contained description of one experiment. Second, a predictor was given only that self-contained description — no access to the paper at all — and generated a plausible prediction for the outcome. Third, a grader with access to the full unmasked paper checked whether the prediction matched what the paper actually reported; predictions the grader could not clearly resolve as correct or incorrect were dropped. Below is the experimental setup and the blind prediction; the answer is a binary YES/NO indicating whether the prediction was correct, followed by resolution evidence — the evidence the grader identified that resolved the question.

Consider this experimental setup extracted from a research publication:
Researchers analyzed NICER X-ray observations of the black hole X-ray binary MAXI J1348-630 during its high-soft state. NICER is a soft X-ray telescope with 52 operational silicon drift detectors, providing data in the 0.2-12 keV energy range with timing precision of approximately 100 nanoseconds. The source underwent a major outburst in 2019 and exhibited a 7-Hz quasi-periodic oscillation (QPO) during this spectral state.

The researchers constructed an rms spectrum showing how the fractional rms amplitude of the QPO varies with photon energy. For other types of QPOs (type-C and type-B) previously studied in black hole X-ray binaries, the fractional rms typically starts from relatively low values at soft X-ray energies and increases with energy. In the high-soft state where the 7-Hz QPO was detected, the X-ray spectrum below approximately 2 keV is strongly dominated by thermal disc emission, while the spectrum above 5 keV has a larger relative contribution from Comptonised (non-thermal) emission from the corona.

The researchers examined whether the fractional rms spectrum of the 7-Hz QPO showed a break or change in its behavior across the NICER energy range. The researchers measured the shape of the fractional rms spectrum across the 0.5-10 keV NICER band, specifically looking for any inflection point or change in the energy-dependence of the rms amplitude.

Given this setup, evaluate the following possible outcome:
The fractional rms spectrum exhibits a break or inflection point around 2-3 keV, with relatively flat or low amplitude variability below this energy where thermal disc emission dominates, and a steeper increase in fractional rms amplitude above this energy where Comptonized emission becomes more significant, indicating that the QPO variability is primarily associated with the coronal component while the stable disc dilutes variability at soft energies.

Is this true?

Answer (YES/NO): NO